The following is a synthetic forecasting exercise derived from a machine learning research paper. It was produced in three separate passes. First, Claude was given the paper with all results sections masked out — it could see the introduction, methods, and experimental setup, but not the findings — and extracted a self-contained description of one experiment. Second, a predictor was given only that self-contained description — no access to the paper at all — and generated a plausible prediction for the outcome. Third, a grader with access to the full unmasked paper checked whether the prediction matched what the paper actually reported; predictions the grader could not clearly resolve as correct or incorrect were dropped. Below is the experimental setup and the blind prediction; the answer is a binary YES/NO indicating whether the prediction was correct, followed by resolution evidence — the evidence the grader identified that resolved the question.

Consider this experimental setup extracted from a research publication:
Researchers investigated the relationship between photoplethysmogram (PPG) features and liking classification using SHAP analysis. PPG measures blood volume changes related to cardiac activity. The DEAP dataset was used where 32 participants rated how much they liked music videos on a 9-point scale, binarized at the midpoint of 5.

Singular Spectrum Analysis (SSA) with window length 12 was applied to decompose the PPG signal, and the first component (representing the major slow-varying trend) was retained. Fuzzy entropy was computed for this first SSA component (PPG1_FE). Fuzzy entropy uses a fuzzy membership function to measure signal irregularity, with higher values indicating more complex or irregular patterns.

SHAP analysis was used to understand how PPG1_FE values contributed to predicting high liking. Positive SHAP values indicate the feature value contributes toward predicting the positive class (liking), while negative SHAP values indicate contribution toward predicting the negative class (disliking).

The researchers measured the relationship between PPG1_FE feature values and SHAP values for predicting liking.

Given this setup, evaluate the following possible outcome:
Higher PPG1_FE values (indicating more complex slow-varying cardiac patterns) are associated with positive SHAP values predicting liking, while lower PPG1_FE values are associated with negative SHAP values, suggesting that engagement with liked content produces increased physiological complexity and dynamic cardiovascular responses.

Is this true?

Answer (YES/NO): NO